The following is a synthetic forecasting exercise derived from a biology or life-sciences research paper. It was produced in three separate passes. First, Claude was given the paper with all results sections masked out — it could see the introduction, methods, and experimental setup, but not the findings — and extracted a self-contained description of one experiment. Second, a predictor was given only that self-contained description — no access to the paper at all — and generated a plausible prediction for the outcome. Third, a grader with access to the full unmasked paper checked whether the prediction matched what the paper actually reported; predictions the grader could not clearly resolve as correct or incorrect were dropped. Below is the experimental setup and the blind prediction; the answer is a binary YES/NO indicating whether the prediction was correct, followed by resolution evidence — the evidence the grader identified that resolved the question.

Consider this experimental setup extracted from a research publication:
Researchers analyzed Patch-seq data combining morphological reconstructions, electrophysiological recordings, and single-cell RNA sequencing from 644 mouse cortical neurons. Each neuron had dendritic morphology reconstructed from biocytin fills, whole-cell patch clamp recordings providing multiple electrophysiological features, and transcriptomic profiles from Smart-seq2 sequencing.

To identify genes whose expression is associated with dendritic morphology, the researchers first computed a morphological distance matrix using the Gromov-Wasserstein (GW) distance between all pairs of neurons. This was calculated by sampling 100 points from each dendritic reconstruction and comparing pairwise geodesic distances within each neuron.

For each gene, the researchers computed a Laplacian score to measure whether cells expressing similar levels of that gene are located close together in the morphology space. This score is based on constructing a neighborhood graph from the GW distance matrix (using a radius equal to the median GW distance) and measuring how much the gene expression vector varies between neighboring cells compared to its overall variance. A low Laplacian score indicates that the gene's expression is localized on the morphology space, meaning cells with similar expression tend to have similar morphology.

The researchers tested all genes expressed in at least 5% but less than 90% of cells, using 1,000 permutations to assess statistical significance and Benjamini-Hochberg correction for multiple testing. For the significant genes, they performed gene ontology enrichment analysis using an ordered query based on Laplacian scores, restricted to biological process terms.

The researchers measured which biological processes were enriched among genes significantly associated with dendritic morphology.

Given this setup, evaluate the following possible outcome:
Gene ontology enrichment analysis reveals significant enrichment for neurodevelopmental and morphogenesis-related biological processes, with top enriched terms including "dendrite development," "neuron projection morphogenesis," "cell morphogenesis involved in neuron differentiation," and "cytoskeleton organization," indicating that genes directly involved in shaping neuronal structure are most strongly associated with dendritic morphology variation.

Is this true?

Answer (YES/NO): NO